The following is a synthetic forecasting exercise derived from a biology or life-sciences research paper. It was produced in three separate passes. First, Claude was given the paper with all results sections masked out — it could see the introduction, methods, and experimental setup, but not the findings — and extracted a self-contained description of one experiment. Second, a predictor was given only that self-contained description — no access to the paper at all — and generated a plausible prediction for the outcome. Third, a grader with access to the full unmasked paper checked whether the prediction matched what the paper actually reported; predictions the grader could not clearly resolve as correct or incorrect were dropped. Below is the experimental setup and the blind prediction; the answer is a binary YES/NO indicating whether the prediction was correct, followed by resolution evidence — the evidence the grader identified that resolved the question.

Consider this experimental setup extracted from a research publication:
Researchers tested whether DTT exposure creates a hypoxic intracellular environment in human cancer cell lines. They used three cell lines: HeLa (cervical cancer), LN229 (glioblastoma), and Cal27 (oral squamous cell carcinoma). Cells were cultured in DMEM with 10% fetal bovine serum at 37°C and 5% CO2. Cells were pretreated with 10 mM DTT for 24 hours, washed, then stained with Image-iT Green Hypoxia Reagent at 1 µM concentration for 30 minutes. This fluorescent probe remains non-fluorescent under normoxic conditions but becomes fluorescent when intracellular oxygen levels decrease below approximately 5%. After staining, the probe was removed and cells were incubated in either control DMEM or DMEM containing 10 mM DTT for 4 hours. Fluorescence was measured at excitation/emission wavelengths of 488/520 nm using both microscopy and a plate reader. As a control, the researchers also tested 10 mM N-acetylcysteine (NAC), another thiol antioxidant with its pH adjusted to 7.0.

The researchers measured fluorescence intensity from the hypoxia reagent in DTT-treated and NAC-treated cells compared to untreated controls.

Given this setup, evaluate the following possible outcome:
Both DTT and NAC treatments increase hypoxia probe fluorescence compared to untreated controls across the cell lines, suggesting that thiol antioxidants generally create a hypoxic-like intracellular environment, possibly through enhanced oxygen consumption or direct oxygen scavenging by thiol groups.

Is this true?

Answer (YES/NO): NO